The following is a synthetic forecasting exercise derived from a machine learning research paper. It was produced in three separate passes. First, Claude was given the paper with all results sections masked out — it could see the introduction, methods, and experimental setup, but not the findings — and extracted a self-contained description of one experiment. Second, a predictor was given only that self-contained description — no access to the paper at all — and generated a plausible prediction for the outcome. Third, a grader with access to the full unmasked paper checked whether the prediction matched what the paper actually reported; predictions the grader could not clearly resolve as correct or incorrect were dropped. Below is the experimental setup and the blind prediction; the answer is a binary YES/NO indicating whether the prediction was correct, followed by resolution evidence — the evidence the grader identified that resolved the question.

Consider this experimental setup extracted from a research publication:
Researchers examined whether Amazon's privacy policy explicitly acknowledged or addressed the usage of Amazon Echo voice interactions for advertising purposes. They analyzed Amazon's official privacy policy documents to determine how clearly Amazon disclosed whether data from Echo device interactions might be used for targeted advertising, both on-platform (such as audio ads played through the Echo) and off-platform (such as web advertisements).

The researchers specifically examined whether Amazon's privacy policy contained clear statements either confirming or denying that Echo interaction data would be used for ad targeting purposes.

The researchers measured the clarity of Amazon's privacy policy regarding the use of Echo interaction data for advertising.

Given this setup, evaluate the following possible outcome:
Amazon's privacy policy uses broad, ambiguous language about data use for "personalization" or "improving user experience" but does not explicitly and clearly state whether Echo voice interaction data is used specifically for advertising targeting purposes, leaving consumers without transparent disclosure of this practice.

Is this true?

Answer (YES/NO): YES